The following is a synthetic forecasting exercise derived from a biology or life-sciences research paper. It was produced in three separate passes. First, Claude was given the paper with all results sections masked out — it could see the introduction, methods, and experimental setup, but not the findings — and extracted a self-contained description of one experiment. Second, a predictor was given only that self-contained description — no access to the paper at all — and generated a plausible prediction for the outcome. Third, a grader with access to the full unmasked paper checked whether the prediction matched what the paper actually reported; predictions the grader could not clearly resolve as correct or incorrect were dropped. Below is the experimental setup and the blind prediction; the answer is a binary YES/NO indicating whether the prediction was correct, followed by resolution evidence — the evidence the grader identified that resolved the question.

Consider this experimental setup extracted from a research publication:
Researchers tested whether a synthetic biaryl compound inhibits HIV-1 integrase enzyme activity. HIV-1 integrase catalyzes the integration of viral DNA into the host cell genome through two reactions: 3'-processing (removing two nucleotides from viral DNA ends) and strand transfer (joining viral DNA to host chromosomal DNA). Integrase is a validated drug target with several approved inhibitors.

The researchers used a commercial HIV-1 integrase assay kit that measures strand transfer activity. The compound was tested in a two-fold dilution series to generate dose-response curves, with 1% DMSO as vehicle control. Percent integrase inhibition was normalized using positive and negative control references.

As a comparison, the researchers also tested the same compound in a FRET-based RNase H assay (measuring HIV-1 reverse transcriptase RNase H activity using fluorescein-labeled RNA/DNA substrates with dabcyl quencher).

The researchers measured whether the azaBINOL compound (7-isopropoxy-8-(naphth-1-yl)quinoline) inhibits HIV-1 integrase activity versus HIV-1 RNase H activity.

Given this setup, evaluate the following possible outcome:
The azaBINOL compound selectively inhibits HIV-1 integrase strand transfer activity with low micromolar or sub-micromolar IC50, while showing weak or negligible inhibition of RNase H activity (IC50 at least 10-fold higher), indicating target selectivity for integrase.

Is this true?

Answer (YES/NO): NO